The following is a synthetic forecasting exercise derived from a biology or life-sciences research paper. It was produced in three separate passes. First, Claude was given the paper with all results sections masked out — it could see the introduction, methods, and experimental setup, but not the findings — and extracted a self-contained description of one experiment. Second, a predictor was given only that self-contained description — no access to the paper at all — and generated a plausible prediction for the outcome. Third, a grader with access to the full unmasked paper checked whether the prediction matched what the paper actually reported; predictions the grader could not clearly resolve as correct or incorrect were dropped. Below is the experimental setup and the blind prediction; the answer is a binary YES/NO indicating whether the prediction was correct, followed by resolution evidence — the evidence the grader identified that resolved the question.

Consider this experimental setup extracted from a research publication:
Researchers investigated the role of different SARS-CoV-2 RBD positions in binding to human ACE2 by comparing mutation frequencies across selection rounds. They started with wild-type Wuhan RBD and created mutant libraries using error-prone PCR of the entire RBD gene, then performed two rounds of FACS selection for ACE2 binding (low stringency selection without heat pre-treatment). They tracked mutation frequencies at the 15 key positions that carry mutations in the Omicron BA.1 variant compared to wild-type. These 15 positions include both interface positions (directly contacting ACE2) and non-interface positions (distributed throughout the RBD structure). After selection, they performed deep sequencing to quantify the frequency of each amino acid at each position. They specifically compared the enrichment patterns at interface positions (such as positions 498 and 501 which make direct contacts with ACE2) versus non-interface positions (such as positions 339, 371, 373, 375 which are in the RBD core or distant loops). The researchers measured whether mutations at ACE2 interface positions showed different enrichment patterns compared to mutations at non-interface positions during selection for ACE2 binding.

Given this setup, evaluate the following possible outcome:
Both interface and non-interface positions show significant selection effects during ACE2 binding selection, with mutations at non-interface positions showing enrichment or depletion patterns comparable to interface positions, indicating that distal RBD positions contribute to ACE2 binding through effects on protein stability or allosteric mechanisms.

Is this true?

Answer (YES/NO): NO